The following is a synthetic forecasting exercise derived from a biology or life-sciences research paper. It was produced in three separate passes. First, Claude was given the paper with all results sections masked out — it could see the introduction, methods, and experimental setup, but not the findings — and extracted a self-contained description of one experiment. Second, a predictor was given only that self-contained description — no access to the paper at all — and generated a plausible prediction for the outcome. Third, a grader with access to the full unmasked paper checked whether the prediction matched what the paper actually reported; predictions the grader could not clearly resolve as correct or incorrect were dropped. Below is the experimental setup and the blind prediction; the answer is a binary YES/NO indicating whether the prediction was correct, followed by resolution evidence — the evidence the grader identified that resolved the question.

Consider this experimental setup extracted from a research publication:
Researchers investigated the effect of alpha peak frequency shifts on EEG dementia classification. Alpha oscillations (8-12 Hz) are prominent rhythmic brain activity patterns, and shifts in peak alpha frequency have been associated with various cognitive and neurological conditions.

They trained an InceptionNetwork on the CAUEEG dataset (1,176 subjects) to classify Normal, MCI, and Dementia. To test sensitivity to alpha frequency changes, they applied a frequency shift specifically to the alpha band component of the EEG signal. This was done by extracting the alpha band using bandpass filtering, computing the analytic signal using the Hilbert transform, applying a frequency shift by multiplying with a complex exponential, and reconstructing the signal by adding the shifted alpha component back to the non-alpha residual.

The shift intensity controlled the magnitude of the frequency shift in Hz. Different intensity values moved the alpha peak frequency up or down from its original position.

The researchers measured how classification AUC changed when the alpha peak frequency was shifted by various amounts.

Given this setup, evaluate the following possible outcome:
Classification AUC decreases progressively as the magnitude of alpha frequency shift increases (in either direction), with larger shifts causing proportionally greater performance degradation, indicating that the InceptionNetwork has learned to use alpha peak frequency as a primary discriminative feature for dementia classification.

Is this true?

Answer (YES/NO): NO